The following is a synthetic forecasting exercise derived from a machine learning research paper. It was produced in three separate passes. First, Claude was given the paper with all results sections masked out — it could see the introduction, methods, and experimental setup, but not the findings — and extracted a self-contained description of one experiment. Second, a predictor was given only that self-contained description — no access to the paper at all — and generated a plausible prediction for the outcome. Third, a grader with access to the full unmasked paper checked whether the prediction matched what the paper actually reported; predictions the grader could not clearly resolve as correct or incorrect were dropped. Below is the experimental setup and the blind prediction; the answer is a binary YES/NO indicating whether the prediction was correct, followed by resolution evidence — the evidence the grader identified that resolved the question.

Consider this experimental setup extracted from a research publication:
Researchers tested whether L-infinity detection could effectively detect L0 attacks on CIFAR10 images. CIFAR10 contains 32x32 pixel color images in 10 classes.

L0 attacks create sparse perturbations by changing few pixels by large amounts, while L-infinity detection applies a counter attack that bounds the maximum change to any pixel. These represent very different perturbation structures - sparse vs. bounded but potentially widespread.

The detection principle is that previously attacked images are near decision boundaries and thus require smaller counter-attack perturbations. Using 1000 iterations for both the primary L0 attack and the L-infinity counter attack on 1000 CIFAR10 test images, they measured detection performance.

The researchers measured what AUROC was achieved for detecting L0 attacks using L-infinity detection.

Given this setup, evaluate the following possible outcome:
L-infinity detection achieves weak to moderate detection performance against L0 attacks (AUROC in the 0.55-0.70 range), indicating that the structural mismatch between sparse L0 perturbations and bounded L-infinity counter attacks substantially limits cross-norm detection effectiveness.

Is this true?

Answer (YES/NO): NO